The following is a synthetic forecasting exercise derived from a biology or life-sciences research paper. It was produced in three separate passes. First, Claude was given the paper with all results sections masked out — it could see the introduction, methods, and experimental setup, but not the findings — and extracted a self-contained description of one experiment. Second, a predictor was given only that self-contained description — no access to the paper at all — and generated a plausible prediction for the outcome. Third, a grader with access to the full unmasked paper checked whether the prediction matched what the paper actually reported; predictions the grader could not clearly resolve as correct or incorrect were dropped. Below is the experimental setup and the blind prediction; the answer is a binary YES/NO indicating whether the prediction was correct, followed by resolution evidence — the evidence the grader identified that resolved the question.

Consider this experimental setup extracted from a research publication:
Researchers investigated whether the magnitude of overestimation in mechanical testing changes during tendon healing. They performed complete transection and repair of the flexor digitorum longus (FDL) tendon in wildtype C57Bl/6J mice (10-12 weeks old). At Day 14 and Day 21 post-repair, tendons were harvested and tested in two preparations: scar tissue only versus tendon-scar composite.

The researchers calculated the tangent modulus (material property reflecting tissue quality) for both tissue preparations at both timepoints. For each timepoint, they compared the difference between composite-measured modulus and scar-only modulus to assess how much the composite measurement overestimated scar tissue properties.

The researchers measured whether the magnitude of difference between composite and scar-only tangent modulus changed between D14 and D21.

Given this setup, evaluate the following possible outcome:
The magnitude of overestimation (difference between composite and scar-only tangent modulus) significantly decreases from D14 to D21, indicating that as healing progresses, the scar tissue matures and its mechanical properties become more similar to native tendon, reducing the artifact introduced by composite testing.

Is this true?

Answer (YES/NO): YES